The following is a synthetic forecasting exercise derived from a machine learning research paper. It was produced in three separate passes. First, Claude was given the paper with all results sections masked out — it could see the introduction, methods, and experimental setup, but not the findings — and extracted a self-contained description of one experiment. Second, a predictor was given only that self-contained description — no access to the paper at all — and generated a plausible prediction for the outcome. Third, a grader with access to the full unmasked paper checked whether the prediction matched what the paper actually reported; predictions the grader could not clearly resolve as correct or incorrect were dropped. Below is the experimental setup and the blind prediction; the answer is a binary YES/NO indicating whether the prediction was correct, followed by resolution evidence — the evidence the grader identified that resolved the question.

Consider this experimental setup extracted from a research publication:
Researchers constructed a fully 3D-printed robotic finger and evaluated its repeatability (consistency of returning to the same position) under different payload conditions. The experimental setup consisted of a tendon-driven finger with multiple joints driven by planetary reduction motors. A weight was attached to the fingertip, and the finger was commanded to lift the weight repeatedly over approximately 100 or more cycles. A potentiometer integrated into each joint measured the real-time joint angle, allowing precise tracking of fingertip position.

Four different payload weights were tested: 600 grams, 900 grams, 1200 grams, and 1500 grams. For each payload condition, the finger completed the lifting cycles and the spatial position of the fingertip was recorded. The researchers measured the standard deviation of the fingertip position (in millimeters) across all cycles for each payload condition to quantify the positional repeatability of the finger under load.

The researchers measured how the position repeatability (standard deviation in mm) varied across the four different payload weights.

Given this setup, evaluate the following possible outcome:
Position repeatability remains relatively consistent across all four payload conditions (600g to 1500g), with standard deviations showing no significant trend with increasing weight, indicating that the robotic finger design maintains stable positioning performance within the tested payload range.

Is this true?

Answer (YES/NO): YES